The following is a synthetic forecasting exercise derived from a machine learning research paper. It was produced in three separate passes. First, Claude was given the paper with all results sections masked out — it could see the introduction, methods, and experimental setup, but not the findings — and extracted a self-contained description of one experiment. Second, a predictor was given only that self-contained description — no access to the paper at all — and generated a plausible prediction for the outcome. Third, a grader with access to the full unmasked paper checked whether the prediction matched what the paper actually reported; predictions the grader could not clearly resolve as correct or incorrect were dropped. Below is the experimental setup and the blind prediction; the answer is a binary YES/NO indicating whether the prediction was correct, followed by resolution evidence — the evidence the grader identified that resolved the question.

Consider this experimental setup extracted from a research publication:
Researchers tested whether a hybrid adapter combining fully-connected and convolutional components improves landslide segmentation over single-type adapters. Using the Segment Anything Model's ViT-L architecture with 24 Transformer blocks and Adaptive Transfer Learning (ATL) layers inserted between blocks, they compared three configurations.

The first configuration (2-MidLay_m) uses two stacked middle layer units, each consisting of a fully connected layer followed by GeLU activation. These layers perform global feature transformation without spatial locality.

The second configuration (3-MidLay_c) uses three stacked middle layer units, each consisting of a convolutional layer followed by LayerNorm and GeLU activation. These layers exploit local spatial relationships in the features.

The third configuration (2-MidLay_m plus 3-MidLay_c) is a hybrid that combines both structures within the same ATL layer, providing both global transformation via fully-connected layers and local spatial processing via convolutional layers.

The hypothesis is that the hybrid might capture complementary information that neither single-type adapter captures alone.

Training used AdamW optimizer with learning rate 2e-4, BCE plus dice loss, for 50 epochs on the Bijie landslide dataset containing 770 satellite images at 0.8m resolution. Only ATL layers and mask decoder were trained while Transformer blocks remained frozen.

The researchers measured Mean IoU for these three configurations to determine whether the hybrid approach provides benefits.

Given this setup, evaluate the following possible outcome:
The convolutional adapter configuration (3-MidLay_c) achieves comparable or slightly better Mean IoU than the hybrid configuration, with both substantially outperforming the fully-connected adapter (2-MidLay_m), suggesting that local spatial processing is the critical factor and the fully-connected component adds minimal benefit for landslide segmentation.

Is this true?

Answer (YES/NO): NO